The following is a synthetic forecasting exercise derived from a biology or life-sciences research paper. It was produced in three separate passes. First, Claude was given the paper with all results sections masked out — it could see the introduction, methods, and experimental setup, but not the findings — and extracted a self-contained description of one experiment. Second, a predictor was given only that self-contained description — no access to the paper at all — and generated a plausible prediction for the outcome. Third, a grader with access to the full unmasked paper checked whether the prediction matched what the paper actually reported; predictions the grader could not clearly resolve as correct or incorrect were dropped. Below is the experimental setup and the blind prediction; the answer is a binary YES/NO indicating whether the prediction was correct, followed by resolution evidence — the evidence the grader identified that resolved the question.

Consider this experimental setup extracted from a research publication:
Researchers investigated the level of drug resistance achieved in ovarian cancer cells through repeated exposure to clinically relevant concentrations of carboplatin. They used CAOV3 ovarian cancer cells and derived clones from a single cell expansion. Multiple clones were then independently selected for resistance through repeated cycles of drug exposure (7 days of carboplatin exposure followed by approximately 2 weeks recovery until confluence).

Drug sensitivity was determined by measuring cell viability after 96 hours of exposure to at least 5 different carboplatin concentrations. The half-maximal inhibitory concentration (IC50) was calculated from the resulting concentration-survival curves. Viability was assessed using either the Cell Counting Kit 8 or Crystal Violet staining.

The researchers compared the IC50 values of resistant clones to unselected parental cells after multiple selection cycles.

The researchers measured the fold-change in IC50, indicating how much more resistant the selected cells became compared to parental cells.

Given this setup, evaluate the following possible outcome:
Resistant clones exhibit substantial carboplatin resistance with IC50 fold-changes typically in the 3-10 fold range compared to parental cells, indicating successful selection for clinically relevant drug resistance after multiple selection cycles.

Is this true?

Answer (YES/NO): YES